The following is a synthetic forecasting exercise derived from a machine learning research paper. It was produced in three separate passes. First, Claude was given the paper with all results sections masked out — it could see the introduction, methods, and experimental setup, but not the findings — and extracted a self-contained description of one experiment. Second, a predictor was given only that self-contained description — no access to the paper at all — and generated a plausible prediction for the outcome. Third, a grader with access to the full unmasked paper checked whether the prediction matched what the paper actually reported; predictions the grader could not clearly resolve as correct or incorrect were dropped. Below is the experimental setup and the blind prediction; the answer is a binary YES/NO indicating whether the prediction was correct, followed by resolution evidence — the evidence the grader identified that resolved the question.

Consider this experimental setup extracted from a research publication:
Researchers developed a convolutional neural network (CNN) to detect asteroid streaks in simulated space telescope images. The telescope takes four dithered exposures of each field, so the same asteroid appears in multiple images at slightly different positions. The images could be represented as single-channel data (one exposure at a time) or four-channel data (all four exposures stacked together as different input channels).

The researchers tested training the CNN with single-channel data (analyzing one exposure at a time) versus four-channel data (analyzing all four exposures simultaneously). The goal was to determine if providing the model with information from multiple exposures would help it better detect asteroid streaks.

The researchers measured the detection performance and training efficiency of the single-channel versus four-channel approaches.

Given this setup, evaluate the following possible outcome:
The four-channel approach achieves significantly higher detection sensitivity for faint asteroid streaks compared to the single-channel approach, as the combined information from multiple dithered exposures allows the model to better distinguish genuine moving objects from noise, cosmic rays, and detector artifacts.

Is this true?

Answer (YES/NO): NO